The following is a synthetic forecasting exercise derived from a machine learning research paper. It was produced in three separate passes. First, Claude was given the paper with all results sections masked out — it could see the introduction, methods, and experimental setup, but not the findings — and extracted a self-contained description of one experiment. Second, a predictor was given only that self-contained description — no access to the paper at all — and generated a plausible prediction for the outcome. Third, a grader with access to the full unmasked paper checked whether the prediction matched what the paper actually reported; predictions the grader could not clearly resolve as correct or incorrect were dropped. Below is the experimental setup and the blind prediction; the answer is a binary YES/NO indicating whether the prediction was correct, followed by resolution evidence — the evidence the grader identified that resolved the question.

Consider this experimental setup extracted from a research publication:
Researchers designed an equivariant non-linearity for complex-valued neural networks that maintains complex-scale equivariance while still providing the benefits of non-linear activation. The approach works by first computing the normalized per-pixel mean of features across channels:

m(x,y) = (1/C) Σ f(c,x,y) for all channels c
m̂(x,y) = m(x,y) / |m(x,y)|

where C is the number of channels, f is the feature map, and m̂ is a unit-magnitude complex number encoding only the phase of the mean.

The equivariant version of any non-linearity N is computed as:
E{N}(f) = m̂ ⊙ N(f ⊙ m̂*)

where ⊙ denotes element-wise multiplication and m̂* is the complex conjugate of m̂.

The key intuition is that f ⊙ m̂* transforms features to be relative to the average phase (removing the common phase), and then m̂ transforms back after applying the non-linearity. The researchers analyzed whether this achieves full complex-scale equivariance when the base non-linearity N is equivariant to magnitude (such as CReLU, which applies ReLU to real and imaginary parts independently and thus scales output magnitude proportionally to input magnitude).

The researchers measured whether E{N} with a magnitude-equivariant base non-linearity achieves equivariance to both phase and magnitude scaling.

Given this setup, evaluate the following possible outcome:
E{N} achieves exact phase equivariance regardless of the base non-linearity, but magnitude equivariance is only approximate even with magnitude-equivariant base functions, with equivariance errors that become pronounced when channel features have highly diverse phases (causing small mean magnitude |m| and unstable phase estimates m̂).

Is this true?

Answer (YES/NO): NO